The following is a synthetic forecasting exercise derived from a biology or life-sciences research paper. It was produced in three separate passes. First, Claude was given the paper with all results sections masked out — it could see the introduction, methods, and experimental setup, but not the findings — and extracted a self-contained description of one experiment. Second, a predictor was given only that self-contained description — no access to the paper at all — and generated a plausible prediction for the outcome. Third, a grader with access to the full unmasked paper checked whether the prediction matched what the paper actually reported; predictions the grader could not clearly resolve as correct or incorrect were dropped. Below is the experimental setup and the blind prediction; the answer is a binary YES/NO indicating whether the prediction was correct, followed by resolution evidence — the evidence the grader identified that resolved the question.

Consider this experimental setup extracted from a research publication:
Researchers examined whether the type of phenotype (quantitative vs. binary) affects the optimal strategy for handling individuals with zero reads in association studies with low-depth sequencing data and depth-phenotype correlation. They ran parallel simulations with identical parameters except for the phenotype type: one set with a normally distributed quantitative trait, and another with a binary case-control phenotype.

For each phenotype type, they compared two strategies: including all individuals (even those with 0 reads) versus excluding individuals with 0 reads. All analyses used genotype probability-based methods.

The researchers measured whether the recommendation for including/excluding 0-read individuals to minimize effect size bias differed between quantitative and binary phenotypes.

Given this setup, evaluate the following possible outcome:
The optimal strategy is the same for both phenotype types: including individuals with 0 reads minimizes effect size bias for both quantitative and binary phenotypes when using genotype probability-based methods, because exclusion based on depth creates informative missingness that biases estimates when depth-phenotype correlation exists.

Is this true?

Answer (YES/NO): NO